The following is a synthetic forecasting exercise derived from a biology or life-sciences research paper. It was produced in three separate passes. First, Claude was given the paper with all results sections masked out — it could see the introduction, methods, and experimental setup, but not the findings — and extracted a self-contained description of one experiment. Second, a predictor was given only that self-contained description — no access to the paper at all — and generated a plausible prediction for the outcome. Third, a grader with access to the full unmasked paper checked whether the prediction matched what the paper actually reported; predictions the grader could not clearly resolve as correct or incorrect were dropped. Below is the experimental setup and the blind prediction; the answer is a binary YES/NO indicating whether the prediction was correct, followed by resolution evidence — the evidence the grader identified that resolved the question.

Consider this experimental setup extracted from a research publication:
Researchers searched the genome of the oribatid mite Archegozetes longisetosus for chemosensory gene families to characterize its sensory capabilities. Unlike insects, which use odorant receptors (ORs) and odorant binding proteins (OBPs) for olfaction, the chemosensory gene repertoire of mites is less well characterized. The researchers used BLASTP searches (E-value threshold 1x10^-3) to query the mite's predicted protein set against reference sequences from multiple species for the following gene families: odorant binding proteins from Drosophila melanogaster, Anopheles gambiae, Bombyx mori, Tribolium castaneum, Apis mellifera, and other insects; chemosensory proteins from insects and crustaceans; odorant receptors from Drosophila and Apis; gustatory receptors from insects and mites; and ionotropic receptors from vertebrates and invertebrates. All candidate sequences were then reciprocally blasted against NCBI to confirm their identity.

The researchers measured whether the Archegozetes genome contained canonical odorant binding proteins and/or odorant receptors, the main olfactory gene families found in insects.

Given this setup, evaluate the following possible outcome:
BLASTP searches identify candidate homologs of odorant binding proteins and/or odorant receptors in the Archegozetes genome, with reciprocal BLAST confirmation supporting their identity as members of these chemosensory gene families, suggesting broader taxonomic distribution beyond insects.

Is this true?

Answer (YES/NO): NO